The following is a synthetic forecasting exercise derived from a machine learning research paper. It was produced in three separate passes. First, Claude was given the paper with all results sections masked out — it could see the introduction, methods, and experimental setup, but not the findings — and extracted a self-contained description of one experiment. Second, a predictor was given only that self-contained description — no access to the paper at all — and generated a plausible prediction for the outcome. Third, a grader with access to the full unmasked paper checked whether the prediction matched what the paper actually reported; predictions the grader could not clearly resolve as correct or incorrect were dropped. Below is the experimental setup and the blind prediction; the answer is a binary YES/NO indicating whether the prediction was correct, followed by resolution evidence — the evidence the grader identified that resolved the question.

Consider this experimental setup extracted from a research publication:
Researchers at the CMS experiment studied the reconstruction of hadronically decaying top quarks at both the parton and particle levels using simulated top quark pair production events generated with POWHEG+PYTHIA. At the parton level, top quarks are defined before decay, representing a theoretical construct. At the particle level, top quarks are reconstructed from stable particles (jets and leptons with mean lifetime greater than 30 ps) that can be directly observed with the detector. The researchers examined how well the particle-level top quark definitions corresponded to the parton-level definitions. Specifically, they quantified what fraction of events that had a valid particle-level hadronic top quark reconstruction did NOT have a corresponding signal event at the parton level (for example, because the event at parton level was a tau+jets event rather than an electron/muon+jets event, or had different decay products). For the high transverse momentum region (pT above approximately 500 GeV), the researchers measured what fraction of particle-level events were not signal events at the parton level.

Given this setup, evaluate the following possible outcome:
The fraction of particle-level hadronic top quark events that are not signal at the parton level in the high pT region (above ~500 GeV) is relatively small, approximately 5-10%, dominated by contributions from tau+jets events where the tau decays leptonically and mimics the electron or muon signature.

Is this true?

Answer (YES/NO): NO